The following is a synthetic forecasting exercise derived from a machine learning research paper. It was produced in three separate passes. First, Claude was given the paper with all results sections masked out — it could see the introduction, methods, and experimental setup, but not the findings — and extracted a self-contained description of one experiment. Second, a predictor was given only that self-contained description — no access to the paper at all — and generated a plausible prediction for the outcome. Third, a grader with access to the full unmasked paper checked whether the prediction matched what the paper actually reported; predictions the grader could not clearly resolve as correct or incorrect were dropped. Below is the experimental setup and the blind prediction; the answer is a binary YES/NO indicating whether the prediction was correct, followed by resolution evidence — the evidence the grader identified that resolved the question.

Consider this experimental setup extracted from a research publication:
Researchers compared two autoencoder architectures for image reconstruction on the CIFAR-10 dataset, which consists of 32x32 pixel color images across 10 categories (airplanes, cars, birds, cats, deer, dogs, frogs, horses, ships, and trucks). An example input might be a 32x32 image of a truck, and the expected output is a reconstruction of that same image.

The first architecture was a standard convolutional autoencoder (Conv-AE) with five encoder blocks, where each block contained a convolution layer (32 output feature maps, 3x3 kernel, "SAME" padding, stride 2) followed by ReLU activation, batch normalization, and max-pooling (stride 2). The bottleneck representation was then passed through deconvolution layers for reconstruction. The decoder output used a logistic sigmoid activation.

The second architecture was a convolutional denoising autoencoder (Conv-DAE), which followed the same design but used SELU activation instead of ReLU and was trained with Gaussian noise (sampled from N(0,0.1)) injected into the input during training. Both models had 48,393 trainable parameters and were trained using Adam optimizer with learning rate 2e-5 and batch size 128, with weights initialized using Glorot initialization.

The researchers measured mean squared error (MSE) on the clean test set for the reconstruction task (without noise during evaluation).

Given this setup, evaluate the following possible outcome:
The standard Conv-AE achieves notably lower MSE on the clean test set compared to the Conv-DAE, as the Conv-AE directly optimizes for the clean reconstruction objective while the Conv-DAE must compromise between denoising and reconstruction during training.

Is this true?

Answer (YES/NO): NO